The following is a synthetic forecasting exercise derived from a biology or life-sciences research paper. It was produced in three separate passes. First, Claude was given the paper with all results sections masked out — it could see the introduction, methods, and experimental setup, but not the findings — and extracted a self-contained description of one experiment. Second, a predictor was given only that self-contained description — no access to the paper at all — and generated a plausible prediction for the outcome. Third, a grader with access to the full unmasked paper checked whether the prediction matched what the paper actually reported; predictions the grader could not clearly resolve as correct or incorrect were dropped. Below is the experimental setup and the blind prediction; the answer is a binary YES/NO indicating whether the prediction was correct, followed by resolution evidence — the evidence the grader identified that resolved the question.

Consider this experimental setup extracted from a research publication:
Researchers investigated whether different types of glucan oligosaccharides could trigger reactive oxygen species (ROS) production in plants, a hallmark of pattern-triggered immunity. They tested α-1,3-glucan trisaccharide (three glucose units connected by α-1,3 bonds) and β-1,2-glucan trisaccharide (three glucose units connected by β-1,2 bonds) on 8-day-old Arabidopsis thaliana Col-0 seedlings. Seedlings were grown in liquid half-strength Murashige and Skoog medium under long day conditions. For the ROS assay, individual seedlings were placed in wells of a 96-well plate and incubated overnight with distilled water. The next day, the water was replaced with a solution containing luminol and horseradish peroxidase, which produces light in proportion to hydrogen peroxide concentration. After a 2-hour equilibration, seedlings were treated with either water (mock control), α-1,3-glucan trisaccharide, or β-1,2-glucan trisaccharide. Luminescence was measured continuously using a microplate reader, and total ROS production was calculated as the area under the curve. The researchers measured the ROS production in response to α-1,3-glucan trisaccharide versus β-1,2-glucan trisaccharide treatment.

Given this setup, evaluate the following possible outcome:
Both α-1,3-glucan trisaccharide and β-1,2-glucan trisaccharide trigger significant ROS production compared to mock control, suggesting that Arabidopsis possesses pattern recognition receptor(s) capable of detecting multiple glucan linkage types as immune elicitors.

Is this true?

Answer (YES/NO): NO